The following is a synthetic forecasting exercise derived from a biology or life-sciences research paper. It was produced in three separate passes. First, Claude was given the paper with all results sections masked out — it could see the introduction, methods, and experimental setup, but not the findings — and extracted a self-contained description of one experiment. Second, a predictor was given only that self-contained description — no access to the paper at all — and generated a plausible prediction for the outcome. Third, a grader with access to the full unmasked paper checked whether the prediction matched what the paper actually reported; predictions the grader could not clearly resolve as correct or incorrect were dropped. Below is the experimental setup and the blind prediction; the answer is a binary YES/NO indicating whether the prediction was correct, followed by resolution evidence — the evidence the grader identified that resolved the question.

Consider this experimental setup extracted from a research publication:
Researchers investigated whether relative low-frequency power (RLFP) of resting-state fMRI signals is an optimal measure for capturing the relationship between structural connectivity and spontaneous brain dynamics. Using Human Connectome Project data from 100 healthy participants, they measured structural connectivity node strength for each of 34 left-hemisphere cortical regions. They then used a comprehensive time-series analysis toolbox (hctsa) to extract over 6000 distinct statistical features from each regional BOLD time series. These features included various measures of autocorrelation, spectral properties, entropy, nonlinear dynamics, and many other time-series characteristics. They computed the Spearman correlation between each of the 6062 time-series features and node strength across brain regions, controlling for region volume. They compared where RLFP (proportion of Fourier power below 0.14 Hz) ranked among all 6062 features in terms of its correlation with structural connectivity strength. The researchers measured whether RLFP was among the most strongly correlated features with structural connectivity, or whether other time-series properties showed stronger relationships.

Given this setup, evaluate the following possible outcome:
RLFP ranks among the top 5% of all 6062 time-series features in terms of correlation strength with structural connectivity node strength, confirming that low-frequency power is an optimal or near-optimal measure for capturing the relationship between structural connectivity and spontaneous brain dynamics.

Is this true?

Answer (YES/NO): NO